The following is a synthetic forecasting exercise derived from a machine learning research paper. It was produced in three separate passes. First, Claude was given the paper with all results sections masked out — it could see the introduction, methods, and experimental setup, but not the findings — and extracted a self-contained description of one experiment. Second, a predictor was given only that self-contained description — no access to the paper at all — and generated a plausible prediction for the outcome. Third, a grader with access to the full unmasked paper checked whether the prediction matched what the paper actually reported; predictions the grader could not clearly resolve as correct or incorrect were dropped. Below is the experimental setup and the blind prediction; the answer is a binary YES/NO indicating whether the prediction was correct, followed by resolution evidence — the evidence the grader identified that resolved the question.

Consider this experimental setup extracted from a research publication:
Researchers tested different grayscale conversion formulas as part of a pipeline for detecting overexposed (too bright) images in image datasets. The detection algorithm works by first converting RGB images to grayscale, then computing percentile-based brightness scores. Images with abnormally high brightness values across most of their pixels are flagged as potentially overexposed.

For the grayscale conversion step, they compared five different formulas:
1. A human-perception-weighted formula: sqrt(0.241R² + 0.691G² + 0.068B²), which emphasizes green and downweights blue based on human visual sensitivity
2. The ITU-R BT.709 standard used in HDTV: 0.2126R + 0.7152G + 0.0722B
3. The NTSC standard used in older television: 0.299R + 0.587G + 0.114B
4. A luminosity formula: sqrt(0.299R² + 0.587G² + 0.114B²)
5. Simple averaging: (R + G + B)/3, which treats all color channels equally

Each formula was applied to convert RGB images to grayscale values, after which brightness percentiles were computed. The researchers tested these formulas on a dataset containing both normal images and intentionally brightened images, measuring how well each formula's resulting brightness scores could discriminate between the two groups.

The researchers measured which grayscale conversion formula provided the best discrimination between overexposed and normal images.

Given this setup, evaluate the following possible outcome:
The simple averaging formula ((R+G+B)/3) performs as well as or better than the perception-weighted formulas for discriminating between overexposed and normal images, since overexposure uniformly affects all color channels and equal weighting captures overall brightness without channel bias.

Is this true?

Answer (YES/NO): NO